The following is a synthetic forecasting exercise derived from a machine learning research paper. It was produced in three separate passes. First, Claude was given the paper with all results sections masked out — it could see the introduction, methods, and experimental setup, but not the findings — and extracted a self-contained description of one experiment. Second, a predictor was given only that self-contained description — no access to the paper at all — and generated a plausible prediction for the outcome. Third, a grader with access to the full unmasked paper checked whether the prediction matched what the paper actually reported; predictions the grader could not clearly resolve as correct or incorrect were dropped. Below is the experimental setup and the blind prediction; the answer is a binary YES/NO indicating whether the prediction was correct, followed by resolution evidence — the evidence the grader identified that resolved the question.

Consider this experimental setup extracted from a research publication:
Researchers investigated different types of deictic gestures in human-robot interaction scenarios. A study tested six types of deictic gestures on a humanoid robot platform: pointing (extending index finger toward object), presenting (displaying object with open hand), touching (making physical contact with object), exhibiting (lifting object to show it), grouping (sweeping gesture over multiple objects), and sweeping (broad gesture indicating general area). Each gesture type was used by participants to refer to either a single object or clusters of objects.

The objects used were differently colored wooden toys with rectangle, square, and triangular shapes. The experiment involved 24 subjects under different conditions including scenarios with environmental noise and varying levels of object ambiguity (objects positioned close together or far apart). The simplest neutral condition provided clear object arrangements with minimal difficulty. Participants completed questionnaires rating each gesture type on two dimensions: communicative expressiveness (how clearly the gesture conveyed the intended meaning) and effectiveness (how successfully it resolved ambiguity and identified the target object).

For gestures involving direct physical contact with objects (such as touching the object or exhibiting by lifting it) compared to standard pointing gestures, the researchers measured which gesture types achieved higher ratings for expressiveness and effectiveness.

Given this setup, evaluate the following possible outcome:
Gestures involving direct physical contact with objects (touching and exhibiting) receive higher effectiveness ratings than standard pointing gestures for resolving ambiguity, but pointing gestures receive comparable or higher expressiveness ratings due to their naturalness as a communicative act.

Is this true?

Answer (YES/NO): NO